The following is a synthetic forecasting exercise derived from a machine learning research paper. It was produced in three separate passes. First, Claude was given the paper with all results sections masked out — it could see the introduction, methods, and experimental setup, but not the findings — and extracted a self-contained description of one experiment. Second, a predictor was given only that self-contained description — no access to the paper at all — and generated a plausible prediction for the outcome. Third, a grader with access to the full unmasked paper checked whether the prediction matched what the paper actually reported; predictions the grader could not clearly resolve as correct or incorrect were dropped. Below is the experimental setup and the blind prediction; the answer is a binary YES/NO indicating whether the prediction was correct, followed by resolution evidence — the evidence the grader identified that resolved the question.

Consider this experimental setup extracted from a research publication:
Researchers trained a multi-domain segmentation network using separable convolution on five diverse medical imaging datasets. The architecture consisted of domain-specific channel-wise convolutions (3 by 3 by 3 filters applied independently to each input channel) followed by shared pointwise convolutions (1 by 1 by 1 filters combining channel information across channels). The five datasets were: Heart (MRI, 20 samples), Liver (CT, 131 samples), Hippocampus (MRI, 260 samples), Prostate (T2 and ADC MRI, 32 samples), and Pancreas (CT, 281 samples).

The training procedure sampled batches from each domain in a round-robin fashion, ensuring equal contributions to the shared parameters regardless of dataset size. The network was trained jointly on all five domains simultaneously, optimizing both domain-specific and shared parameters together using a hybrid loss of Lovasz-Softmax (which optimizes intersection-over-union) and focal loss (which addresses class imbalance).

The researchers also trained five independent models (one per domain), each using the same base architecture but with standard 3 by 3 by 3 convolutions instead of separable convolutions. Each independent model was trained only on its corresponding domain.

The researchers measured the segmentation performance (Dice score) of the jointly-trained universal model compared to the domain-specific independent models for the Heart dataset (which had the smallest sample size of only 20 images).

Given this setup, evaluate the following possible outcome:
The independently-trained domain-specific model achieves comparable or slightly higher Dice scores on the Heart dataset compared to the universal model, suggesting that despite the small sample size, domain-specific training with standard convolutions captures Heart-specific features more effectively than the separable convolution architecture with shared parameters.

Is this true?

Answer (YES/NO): YES